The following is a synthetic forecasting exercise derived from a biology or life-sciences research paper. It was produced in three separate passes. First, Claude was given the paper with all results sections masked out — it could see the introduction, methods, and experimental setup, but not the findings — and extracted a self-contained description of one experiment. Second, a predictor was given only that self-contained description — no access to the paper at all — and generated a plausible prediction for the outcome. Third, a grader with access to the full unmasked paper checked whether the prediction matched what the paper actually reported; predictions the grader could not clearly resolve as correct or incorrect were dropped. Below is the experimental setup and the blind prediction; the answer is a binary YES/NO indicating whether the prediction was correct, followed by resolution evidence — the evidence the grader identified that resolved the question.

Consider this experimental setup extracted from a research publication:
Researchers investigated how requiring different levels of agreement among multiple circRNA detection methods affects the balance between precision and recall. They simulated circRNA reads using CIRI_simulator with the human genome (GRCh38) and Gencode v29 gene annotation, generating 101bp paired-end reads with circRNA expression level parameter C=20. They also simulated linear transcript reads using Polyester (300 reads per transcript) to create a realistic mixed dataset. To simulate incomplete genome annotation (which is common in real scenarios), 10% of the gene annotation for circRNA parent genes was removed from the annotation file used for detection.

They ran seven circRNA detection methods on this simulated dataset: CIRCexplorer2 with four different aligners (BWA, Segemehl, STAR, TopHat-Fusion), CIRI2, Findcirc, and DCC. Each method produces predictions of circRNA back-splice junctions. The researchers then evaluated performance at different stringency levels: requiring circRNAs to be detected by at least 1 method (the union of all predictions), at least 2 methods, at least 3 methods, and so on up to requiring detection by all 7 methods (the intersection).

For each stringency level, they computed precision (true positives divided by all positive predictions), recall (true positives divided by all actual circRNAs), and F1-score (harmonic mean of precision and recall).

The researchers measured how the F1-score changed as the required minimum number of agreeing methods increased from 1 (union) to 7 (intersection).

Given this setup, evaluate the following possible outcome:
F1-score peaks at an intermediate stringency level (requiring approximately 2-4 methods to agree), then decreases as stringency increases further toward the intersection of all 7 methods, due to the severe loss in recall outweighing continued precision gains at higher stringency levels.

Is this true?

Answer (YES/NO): YES